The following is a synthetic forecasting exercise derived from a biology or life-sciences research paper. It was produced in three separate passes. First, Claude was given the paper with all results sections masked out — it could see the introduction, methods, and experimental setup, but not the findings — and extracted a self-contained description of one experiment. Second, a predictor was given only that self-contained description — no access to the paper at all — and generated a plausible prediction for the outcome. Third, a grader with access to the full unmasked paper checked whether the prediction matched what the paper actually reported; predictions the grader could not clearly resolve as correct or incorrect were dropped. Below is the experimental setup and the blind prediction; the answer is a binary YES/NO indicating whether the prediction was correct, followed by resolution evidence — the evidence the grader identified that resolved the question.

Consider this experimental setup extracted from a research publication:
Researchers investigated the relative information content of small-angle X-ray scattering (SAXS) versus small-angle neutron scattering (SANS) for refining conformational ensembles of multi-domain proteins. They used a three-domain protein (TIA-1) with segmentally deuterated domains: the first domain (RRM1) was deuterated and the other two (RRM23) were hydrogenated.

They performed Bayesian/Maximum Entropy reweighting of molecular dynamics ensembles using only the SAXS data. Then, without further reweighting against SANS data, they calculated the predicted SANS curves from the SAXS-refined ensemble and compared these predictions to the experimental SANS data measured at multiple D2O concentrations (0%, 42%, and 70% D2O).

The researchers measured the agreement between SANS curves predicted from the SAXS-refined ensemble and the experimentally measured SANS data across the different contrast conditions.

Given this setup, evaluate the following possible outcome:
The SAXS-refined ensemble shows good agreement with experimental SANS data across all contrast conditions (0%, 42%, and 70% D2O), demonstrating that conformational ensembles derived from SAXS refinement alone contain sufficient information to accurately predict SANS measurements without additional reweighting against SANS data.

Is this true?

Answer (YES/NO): NO